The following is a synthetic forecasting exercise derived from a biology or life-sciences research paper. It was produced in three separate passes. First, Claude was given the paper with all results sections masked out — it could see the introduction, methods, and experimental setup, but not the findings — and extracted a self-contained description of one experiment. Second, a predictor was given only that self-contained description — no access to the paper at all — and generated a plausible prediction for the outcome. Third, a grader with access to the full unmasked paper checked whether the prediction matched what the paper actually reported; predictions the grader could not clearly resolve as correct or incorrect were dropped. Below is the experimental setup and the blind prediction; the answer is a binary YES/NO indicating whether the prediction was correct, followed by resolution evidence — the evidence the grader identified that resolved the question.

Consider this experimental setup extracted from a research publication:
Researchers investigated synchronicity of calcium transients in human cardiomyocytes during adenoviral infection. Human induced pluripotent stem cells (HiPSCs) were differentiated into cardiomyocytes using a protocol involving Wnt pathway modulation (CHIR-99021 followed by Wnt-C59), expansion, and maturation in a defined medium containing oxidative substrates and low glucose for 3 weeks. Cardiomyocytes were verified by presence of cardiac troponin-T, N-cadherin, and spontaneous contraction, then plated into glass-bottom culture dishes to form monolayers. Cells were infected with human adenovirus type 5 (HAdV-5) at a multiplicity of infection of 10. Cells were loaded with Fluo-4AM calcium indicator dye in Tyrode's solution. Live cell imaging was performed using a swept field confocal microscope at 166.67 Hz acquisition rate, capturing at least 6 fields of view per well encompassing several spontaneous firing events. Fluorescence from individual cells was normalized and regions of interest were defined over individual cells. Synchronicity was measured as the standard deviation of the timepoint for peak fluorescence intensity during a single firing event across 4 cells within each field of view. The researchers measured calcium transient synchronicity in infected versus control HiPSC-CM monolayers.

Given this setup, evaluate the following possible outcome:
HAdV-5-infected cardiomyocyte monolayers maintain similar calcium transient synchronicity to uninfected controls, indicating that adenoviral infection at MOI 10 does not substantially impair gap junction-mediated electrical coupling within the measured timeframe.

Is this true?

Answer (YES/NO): NO